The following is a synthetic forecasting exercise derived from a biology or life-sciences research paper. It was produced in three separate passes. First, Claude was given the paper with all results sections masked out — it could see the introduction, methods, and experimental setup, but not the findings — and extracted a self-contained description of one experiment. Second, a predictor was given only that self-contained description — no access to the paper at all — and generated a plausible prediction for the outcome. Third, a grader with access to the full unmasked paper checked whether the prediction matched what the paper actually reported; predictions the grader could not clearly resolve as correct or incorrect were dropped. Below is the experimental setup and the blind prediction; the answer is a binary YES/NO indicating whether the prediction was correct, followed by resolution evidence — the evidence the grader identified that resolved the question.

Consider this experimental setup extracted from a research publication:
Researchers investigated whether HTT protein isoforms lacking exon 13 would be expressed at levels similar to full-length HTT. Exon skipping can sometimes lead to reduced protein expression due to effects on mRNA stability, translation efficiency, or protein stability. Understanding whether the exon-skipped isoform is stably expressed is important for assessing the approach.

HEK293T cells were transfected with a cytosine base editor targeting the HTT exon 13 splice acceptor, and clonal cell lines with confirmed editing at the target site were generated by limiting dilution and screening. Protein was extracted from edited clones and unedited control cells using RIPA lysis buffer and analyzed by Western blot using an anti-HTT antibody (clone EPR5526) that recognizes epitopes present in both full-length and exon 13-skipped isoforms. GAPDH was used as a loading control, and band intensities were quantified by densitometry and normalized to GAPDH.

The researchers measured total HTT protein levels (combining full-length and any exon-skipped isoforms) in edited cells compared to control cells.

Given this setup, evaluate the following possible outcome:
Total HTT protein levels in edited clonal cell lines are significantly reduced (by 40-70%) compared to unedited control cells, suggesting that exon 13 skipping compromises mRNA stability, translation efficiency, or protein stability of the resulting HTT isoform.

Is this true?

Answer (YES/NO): YES